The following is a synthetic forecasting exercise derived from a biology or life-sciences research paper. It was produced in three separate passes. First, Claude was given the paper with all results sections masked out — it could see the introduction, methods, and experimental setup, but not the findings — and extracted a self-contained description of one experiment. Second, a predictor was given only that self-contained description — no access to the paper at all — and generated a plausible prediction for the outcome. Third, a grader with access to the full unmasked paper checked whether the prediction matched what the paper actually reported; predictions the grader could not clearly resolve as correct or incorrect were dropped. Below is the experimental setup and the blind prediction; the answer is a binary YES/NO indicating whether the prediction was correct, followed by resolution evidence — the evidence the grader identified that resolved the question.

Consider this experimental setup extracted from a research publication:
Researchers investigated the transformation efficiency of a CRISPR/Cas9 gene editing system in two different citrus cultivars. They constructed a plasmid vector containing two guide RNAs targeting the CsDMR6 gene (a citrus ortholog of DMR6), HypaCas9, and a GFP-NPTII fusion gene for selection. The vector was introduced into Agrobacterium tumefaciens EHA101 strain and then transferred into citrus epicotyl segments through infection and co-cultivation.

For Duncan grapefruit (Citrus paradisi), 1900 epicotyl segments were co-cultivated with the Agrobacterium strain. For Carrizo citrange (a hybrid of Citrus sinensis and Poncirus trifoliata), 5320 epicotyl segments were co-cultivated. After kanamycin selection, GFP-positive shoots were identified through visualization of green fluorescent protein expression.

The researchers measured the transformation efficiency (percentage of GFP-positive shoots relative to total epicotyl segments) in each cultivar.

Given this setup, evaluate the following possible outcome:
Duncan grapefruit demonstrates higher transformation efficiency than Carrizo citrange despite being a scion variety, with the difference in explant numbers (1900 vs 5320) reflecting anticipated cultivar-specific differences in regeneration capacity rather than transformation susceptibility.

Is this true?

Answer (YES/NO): NO